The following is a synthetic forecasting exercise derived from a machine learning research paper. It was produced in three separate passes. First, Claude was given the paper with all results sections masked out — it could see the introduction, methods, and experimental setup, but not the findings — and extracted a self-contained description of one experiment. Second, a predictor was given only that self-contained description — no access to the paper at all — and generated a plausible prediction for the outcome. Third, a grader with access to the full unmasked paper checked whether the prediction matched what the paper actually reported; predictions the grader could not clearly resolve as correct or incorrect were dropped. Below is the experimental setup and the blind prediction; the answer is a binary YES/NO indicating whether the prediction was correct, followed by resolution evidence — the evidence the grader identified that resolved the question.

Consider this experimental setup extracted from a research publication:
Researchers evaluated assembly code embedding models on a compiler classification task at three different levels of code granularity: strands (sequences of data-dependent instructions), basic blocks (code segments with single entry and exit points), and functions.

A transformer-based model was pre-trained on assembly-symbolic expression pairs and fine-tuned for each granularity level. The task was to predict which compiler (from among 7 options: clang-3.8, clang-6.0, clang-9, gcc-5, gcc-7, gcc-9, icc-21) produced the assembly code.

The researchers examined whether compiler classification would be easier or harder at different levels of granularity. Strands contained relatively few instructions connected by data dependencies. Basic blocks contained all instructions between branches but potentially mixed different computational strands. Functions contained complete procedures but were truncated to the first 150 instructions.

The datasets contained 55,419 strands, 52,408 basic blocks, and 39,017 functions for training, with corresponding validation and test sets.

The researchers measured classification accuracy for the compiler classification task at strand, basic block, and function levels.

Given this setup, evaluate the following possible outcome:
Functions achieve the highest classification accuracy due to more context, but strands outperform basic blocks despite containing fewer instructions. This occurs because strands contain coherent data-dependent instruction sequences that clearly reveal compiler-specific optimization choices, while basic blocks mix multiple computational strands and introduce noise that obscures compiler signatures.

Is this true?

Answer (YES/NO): YES